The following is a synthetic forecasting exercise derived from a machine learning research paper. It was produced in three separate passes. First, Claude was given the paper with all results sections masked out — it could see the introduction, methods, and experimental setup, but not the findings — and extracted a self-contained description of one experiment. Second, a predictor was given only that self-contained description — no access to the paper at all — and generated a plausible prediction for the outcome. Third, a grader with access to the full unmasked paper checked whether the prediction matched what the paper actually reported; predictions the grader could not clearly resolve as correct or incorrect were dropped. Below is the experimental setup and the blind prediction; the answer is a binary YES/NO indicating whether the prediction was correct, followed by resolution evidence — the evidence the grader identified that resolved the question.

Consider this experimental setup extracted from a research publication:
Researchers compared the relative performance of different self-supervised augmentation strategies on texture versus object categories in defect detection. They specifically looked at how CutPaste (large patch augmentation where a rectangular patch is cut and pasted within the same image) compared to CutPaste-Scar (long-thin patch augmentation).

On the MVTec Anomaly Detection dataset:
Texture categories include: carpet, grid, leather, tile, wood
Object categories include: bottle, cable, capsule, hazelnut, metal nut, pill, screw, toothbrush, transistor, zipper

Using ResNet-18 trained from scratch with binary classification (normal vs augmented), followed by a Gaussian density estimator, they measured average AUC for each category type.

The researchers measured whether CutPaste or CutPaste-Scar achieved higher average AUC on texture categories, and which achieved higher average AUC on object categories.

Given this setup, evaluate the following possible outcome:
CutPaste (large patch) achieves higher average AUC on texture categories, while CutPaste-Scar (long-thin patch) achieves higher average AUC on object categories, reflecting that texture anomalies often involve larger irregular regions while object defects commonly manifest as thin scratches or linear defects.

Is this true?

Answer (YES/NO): NO